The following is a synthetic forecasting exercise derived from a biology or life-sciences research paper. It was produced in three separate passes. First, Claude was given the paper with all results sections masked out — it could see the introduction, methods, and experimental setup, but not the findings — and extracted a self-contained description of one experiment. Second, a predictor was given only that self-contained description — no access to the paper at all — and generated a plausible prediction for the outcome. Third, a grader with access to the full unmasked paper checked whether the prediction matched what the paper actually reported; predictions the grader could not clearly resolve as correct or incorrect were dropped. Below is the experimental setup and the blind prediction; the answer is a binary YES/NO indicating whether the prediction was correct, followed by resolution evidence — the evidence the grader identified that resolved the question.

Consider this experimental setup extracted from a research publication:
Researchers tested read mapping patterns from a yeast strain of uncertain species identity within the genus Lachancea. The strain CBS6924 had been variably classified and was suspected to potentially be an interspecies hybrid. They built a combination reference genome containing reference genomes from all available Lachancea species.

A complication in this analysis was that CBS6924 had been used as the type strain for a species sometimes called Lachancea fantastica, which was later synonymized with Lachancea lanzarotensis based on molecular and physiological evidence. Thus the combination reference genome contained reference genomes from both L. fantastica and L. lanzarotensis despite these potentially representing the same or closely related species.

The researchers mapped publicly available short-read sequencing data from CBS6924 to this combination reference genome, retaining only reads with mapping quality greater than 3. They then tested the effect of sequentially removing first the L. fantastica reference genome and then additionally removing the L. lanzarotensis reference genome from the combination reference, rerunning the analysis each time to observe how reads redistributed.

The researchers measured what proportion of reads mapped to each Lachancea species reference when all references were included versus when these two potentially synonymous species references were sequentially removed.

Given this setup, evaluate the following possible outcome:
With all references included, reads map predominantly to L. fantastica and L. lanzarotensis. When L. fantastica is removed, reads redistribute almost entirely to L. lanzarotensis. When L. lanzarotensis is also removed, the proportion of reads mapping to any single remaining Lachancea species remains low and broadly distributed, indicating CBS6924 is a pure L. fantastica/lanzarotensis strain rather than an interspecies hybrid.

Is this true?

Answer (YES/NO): NO